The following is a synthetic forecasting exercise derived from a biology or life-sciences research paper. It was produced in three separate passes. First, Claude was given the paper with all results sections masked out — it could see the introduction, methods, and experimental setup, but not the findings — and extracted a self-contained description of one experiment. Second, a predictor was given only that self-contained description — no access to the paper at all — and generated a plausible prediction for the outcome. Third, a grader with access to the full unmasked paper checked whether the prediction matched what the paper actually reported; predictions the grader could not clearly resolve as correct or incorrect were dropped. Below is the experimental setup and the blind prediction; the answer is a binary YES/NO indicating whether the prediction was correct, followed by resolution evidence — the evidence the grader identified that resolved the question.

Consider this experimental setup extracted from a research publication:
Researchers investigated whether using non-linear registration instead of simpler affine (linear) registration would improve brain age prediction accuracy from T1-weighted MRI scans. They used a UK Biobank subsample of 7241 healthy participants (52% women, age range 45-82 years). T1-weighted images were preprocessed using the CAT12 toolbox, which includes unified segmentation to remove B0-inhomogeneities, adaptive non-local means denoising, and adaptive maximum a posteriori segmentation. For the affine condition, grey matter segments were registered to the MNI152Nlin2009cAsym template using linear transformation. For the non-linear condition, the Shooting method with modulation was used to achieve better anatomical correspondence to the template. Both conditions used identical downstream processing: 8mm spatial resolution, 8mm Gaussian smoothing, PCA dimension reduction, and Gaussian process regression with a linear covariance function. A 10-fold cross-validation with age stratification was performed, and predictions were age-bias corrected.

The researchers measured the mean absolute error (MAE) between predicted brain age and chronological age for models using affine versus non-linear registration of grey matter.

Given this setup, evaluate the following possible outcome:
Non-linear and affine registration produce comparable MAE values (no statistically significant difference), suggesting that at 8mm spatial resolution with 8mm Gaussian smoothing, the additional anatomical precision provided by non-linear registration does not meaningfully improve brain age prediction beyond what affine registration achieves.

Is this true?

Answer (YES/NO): YES